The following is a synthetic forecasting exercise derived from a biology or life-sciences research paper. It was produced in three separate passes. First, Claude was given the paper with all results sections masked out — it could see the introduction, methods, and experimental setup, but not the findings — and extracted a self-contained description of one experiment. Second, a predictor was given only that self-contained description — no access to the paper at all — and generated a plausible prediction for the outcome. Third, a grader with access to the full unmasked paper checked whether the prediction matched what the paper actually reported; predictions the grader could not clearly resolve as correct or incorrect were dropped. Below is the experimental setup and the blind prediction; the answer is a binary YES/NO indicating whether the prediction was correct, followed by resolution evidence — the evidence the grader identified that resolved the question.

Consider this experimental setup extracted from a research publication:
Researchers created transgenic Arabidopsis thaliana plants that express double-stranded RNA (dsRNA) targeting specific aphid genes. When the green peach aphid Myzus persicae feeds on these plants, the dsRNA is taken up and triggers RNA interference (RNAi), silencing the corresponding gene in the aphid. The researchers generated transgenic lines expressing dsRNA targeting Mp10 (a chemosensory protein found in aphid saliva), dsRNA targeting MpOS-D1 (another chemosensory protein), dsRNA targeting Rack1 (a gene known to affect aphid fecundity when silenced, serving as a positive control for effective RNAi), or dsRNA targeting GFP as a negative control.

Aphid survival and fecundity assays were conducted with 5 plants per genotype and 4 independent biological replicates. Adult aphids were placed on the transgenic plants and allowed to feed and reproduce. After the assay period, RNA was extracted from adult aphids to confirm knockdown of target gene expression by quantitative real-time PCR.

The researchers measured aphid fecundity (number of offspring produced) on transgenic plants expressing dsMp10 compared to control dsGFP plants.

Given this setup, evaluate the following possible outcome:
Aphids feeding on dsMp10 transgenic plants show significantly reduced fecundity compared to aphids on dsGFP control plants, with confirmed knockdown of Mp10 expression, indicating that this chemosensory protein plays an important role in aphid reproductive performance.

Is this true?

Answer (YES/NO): YES